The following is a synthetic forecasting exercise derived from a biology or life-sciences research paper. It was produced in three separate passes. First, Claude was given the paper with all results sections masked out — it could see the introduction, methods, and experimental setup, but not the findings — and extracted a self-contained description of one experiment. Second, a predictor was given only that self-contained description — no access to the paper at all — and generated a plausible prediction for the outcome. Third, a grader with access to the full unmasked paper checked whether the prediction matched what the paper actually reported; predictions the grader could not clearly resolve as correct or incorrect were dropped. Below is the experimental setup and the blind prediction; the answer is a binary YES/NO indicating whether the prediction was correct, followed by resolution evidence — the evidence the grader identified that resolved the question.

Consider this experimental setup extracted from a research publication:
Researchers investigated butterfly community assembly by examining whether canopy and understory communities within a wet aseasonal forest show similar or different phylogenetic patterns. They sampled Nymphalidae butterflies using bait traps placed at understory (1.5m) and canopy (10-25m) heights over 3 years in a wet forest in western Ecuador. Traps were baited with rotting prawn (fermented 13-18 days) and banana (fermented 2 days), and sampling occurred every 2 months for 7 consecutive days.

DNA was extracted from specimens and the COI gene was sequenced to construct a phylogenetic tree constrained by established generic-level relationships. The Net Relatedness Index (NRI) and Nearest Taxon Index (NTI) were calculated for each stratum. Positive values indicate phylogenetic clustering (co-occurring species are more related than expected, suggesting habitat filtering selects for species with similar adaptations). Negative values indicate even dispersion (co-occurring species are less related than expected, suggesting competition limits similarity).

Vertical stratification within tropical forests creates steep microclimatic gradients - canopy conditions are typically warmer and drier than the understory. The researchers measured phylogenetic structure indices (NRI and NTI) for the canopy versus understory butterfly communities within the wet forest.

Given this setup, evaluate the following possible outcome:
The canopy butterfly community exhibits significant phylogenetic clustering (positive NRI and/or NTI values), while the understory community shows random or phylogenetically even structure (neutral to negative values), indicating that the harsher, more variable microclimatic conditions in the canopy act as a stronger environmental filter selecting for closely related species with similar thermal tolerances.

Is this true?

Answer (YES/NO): NO